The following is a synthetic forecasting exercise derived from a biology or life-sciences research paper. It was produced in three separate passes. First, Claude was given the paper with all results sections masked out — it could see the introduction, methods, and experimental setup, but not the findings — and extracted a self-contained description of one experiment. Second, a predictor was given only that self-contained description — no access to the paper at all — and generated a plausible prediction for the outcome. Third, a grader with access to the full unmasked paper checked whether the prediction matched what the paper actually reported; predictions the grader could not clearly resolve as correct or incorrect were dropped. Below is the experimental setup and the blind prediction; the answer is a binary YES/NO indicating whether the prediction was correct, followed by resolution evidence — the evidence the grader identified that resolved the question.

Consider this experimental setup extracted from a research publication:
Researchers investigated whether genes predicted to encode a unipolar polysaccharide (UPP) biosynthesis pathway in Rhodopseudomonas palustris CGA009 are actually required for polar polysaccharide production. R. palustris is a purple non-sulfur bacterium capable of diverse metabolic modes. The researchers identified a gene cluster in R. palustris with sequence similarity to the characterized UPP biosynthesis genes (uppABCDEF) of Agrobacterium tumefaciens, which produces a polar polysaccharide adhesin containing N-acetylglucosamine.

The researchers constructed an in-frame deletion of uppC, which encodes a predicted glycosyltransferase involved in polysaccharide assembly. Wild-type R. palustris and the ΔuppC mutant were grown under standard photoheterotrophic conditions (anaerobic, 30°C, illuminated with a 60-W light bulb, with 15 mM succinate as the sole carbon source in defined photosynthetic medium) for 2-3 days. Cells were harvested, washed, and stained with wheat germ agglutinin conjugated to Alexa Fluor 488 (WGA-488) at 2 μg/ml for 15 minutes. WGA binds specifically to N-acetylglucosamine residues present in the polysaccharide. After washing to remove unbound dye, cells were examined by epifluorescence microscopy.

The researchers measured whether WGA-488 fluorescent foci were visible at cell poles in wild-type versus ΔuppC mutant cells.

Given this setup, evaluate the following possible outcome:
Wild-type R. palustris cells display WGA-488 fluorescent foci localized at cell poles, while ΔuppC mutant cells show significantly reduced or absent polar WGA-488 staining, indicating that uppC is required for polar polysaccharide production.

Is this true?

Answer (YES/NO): YES